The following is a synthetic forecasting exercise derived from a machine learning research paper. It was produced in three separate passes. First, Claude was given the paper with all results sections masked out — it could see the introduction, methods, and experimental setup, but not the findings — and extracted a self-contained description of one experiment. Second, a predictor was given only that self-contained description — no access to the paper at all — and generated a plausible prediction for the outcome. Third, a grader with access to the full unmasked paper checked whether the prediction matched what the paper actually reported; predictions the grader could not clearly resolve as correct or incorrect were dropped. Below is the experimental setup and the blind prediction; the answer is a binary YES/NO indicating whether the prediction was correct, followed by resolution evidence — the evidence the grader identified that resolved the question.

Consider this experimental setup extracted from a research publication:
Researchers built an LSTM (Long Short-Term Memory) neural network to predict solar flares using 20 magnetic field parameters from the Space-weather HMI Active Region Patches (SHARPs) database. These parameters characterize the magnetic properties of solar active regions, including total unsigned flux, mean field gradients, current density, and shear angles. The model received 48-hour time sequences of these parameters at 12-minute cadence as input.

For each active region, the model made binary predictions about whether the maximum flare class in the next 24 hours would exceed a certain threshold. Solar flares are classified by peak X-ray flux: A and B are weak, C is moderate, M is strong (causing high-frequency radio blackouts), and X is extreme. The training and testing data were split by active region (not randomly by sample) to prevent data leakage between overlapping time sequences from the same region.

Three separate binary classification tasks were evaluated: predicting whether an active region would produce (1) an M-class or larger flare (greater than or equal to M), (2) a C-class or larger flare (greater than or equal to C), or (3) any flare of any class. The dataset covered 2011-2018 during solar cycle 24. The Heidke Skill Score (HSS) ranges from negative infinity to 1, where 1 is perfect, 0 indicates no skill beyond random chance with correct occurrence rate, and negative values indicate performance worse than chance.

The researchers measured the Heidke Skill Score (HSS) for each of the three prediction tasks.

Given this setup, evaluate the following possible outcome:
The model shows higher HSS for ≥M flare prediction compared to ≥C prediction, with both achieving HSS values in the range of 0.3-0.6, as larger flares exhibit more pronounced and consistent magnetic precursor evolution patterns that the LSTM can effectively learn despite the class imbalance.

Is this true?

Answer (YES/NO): NO